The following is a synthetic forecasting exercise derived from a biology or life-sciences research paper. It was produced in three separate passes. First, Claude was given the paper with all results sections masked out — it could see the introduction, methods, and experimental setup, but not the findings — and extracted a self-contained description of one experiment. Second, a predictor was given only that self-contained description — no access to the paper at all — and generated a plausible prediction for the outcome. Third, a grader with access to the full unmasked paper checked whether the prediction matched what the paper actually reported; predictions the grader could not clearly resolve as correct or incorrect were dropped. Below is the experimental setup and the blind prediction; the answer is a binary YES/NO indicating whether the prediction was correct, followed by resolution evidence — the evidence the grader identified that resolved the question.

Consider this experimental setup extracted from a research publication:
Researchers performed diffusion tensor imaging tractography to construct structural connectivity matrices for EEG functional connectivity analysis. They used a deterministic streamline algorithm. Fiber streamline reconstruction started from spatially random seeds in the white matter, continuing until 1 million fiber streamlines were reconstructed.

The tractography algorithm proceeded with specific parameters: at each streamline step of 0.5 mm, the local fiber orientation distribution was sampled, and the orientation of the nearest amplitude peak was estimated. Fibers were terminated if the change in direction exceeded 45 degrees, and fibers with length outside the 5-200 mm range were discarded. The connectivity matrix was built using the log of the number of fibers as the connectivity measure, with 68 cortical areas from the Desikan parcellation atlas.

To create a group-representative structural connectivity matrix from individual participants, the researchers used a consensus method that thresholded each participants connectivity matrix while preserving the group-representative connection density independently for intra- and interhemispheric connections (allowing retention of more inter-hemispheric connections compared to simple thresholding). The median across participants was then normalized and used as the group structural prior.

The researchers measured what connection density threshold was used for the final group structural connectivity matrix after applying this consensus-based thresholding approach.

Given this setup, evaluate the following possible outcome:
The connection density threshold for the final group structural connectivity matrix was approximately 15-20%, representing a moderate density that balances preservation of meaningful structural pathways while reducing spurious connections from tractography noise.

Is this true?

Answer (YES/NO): NO